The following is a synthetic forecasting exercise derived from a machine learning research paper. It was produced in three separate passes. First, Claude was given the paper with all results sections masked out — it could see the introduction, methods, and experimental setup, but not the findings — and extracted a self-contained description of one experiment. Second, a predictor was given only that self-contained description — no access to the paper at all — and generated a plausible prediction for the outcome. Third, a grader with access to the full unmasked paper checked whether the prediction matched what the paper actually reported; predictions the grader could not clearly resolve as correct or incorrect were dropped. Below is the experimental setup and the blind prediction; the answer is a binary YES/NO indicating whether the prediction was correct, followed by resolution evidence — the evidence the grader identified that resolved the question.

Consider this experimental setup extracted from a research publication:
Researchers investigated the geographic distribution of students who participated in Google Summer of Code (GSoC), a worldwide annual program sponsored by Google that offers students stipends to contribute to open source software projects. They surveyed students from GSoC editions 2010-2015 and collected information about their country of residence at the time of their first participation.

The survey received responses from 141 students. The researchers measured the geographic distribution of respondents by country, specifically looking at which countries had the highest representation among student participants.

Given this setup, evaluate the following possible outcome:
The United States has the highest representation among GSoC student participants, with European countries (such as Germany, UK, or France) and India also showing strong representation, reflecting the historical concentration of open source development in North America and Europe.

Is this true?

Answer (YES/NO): NO